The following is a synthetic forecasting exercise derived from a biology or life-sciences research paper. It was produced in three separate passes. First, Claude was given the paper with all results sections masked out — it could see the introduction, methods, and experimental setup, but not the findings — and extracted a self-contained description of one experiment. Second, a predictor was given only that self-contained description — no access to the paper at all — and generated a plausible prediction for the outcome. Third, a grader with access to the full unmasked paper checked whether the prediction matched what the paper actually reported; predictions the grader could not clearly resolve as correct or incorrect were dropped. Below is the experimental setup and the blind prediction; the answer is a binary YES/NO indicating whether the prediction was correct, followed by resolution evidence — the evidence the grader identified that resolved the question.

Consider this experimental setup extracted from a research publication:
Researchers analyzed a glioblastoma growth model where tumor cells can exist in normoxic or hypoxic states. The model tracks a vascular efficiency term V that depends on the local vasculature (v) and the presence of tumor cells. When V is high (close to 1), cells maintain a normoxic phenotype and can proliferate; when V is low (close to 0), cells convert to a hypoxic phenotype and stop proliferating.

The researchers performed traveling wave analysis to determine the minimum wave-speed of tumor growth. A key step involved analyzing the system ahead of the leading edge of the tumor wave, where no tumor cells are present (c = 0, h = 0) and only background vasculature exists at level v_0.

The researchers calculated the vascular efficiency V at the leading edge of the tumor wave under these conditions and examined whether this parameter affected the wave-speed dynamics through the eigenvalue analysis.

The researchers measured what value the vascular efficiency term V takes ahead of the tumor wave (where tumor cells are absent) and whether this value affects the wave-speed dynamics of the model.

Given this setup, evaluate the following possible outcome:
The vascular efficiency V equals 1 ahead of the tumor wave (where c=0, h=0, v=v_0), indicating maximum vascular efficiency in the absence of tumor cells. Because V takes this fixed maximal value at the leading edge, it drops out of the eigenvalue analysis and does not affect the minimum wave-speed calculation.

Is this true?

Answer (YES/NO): YES